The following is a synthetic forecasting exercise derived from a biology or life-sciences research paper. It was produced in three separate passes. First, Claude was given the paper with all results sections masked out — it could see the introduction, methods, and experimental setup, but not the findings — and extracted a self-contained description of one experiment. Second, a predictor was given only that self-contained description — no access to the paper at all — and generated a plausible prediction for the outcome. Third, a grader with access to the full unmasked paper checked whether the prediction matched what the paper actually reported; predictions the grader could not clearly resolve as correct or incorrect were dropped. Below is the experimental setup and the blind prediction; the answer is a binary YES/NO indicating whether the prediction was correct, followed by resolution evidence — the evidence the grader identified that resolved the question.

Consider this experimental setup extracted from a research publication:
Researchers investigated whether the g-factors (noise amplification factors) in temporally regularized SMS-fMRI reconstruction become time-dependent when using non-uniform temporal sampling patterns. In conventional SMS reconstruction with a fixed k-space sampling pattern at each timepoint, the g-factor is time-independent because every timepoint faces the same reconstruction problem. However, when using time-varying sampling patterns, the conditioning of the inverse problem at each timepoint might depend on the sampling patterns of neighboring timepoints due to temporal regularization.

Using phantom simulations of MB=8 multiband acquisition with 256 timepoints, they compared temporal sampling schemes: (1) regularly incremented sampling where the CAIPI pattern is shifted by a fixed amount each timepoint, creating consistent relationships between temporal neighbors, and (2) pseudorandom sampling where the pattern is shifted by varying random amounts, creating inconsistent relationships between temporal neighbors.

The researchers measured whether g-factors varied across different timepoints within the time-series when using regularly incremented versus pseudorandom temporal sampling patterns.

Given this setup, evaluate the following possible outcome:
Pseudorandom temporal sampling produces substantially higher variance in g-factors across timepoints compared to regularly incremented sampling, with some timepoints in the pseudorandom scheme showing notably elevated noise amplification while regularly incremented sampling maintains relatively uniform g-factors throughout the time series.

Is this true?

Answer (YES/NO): NO